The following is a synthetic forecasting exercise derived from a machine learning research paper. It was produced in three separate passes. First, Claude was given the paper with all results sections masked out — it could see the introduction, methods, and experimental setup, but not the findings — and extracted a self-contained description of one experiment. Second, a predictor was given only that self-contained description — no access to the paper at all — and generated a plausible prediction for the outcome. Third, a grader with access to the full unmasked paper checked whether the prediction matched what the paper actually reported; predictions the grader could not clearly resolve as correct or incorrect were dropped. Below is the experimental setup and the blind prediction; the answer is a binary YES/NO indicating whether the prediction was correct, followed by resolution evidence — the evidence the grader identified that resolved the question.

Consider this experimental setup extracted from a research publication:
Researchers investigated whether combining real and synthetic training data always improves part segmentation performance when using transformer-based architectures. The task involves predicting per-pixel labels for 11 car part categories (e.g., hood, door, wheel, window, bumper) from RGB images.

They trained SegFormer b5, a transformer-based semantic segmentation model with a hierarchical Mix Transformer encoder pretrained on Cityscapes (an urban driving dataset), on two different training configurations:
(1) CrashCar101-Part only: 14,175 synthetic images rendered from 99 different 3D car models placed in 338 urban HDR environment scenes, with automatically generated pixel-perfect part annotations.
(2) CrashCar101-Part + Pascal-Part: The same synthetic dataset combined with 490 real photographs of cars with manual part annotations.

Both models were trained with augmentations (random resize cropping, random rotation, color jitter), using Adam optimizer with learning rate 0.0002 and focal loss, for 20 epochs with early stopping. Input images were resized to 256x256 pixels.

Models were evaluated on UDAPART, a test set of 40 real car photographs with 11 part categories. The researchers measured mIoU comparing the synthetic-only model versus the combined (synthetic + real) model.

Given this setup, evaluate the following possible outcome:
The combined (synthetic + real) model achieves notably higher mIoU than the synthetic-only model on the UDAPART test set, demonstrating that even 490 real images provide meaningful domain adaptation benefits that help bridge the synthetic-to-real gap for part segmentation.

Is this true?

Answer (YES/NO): NO